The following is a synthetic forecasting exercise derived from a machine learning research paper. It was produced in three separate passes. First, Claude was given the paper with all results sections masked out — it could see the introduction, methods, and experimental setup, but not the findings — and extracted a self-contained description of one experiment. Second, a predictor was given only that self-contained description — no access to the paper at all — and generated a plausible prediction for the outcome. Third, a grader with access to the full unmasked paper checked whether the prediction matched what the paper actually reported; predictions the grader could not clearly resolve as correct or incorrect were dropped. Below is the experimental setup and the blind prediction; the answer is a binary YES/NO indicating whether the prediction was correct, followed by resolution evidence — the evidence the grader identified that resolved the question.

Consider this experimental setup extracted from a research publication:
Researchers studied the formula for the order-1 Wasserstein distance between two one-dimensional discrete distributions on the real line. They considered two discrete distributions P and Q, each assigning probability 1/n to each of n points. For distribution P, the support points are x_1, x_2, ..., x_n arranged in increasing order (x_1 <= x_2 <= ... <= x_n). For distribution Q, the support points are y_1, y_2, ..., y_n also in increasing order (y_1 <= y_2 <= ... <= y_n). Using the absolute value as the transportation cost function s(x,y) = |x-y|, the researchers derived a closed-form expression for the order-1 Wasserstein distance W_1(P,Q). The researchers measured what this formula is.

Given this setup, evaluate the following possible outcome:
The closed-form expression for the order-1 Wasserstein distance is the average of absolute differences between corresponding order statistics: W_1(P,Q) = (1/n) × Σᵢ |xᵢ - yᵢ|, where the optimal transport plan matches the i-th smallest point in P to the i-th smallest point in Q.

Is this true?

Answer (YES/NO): YES